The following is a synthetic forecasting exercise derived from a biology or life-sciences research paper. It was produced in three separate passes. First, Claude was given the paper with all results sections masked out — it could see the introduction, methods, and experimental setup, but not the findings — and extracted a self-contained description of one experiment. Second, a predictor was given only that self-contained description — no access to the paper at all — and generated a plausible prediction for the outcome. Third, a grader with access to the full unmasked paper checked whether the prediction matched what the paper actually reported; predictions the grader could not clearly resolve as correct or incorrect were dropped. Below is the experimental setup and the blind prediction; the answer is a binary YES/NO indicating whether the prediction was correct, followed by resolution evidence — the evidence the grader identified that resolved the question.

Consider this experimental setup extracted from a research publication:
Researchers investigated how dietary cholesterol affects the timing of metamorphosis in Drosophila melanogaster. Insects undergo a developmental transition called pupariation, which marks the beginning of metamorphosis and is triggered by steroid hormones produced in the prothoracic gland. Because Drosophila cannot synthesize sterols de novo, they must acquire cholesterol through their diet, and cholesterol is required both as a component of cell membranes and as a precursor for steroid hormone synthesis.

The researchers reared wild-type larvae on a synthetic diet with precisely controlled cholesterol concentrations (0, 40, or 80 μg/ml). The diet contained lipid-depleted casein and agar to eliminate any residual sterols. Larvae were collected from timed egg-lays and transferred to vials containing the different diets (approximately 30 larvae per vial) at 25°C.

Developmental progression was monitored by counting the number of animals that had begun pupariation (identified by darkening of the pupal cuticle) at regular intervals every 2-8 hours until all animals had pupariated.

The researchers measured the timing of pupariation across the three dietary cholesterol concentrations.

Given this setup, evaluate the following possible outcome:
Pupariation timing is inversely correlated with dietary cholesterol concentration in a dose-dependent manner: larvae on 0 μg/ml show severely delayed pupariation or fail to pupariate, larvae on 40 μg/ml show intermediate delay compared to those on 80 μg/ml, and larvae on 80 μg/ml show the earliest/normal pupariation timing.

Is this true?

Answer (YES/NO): YES